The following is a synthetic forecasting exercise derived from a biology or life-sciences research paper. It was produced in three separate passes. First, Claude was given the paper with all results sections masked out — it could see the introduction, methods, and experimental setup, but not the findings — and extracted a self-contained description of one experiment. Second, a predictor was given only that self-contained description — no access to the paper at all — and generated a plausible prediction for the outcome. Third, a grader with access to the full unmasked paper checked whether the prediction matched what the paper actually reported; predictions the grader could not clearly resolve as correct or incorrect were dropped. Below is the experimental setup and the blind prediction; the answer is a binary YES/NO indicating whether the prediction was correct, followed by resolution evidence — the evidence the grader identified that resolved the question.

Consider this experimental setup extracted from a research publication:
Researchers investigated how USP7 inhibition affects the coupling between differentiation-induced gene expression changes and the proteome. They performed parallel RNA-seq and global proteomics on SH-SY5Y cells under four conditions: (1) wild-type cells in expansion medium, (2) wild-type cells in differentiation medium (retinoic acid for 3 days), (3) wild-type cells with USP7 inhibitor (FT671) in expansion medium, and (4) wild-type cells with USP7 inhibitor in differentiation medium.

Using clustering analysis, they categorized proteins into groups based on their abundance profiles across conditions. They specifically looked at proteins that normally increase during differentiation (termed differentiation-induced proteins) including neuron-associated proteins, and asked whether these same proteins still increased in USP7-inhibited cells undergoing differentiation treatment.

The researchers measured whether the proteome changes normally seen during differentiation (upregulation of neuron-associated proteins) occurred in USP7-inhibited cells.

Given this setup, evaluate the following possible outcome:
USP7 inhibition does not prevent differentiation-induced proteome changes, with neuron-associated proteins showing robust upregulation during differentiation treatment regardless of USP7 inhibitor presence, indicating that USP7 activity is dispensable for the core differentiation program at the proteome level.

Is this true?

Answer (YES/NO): NO